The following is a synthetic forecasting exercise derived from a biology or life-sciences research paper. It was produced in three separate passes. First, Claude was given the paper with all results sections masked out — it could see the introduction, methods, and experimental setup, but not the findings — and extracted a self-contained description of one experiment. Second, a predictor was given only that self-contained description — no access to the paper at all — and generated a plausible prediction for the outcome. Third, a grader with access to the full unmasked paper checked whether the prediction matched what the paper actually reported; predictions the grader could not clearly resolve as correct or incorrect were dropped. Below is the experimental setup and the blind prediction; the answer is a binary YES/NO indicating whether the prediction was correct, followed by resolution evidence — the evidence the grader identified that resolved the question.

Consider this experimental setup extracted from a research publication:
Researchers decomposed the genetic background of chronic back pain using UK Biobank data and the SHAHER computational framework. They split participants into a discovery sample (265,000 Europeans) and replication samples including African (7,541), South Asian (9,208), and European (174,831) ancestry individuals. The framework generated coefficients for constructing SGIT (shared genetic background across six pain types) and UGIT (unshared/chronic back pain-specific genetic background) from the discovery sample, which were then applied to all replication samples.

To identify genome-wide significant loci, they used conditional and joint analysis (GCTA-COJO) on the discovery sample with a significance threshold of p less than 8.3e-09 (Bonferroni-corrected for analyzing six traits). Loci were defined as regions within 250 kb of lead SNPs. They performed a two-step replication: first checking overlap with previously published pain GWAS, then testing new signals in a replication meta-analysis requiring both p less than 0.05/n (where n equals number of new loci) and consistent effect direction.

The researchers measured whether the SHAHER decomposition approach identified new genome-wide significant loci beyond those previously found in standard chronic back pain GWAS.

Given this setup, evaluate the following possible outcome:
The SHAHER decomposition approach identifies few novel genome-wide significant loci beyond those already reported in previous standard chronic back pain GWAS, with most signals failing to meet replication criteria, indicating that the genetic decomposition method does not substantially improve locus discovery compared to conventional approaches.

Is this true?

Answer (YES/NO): NO